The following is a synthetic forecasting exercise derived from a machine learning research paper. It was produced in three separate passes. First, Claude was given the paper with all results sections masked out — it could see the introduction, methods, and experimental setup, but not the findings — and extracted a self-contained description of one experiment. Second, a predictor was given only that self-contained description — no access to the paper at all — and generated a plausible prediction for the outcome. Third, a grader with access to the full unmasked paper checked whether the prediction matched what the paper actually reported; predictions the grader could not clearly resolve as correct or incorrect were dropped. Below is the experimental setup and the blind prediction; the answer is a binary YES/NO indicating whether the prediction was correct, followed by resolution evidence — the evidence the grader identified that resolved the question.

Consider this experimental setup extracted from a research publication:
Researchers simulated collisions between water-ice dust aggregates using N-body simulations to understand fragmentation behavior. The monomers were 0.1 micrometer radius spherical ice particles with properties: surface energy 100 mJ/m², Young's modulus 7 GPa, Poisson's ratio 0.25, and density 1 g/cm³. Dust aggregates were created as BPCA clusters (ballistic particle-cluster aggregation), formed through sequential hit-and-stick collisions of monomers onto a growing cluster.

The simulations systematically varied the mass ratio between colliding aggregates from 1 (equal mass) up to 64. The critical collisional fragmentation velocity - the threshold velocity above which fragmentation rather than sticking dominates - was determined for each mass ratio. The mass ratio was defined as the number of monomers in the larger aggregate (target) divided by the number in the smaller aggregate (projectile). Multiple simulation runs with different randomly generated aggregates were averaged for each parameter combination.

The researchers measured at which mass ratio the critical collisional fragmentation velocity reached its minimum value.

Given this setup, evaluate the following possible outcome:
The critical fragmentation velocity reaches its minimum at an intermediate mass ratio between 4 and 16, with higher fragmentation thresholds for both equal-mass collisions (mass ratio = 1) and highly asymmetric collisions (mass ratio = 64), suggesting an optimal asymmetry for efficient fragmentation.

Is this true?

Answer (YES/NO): NO